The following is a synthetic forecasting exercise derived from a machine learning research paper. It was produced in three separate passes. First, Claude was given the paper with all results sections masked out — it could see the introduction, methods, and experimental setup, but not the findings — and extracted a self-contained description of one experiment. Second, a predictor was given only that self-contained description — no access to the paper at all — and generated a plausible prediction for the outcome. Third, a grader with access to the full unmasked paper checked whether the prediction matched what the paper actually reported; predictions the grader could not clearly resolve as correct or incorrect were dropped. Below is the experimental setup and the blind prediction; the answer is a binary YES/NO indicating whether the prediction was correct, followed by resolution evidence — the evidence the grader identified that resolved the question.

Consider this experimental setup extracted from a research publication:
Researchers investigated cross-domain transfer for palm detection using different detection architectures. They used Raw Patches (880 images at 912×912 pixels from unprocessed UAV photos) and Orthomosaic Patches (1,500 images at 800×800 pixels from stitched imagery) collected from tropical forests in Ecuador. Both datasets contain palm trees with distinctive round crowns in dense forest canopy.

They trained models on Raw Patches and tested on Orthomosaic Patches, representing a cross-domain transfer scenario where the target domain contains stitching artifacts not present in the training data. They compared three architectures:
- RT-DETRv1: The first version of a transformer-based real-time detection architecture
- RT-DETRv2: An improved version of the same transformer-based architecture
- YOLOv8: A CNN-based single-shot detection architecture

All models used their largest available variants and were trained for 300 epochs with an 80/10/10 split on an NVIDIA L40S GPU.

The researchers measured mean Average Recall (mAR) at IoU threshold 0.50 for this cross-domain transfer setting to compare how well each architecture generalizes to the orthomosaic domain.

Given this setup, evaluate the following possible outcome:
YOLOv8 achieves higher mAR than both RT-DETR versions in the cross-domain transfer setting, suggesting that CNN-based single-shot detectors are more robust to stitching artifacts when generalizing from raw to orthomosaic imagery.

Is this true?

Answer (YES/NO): NO